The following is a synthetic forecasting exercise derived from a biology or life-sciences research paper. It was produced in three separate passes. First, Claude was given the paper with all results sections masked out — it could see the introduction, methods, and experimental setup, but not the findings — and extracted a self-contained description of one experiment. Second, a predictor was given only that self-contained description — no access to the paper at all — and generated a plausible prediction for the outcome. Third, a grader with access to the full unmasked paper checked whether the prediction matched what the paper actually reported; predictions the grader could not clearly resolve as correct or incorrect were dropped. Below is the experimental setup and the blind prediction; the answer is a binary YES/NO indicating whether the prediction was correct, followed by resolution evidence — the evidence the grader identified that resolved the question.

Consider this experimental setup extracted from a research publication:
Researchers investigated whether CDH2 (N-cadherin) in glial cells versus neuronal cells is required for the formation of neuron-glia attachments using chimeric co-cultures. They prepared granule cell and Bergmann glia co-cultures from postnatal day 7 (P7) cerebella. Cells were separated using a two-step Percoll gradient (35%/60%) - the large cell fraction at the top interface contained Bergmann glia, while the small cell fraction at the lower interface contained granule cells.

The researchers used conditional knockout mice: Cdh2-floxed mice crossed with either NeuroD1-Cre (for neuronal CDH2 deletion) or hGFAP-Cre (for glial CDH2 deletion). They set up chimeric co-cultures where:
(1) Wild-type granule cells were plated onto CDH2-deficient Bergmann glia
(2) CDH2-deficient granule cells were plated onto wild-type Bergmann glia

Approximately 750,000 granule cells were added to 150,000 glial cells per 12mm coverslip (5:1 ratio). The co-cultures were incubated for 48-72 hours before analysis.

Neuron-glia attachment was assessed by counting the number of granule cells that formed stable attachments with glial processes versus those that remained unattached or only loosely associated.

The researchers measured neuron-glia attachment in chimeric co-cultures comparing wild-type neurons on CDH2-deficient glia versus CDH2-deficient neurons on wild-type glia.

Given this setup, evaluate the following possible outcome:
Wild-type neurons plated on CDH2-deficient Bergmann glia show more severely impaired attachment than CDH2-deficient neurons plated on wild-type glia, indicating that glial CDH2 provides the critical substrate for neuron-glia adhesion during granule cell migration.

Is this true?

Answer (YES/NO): YES